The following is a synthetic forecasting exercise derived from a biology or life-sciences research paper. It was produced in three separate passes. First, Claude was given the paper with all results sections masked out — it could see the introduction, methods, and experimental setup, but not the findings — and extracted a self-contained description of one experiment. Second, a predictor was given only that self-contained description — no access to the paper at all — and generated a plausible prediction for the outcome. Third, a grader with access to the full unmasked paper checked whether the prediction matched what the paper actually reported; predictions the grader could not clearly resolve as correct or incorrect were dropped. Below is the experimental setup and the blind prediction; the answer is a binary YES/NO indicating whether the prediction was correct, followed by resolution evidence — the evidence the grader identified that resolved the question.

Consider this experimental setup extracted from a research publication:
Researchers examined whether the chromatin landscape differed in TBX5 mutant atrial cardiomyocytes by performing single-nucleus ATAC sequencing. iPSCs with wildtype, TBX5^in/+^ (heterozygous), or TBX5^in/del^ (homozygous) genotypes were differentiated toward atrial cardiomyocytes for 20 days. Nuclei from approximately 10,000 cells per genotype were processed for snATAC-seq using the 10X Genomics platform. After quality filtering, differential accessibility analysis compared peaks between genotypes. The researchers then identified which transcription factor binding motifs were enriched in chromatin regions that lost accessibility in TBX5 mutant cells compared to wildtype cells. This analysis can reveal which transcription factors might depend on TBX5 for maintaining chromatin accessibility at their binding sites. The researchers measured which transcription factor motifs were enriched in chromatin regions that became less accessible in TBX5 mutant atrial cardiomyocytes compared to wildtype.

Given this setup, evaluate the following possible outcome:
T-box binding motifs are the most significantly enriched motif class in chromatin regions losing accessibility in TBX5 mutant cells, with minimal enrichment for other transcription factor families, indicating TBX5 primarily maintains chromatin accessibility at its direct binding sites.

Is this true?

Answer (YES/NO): NO